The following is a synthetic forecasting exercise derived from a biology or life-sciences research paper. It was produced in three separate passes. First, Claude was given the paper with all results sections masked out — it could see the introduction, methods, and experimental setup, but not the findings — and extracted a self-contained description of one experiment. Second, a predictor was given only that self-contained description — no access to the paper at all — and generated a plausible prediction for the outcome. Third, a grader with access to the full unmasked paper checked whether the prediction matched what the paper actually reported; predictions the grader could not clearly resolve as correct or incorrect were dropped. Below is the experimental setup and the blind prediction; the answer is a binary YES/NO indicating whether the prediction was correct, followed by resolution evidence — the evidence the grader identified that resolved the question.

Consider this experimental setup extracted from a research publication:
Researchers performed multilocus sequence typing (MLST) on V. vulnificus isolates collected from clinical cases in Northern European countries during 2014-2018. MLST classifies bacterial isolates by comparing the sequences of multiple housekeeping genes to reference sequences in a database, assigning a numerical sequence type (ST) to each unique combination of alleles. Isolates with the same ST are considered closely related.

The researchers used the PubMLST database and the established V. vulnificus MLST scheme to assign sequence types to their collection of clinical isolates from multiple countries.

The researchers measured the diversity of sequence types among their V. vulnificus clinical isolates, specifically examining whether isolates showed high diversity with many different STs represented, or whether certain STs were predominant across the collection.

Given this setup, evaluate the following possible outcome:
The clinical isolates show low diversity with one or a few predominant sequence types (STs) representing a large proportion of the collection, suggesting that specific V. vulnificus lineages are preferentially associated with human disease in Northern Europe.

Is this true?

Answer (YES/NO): NO